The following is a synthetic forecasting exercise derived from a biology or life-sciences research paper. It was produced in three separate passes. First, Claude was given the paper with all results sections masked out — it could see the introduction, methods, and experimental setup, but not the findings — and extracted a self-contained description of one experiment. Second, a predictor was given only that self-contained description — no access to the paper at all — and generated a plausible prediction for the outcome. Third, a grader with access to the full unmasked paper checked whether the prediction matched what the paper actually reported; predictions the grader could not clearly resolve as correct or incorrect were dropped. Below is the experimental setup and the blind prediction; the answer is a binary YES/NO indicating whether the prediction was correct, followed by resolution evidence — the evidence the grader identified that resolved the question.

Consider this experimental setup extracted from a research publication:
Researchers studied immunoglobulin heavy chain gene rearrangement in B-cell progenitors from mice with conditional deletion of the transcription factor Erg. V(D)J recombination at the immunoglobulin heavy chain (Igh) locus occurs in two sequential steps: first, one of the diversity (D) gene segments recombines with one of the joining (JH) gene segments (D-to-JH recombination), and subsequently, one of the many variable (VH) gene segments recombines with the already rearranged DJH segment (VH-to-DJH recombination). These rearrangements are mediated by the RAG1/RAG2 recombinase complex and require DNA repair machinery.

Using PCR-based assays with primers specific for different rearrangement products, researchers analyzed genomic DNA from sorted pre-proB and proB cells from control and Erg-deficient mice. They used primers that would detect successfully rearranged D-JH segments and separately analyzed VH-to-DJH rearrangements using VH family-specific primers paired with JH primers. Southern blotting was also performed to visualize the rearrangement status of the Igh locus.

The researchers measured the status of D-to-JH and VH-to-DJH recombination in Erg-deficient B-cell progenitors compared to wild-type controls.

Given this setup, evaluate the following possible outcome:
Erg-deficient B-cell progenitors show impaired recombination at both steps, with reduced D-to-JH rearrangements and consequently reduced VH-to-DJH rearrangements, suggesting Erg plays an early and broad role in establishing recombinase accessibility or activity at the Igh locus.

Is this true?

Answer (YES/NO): NO